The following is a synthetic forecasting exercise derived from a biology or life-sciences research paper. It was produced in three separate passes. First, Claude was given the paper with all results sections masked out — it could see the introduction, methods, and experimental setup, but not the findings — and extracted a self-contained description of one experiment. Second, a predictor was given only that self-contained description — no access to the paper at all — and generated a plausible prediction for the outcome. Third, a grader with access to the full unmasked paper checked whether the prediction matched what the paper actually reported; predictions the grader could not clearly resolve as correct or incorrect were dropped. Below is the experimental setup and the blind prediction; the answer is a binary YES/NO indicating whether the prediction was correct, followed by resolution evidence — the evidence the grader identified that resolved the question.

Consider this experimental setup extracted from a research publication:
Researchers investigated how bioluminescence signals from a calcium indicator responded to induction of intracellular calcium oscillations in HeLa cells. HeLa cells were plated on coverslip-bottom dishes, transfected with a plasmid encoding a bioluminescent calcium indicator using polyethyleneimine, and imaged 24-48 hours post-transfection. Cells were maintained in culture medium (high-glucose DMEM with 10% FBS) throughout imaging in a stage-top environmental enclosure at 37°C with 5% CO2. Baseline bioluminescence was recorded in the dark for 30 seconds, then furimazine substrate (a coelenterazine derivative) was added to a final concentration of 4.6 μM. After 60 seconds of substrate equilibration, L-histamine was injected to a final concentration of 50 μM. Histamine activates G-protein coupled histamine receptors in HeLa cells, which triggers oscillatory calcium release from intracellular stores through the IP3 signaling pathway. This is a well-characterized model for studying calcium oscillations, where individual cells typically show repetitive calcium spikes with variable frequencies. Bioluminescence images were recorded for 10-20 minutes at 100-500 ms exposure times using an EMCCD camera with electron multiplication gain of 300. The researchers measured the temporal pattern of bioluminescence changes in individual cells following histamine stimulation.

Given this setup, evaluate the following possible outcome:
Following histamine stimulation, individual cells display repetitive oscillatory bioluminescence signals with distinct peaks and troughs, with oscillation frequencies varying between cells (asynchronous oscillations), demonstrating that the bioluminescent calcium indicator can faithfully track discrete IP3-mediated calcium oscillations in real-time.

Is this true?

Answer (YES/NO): YES